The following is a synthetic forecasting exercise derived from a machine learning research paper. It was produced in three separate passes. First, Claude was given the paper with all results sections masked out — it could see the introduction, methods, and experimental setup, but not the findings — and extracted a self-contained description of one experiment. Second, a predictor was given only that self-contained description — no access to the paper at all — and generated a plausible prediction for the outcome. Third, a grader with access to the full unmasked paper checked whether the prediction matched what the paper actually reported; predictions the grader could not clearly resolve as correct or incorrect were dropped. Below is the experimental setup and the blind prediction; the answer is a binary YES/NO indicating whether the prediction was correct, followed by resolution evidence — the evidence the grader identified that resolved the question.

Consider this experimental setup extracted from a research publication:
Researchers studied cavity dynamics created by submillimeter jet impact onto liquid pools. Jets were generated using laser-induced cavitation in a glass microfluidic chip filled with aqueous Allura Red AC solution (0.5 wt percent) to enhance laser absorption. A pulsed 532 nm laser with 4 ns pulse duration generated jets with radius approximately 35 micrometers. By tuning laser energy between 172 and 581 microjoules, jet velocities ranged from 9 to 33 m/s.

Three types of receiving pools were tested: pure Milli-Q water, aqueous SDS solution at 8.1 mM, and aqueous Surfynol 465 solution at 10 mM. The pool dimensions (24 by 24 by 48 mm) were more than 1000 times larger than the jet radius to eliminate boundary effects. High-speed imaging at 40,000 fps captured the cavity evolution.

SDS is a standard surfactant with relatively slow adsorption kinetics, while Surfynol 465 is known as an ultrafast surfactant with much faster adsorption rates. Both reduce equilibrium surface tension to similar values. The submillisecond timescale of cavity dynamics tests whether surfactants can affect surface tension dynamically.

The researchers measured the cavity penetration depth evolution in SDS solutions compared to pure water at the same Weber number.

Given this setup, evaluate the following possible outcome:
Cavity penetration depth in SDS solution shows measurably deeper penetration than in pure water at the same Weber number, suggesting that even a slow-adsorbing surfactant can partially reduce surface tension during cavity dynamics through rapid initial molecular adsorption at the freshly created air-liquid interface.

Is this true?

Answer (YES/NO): NO